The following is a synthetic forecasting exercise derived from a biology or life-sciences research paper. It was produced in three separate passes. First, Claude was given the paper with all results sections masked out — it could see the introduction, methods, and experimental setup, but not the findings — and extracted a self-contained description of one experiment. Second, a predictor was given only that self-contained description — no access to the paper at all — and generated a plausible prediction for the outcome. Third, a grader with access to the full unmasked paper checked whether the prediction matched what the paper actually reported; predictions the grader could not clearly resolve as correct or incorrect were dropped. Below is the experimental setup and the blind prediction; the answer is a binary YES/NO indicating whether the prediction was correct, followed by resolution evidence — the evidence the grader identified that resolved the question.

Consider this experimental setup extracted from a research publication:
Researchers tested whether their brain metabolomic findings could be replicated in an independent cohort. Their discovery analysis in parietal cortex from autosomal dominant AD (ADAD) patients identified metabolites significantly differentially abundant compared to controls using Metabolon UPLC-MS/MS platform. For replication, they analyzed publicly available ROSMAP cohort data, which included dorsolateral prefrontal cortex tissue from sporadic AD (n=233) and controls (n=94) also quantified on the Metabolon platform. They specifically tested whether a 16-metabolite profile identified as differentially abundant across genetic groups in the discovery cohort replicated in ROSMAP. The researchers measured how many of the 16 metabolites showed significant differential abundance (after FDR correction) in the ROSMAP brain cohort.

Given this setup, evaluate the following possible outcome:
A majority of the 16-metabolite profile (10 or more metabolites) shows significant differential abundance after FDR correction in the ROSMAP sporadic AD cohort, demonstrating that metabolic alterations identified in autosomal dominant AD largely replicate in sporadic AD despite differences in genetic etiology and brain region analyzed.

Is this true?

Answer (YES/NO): NO